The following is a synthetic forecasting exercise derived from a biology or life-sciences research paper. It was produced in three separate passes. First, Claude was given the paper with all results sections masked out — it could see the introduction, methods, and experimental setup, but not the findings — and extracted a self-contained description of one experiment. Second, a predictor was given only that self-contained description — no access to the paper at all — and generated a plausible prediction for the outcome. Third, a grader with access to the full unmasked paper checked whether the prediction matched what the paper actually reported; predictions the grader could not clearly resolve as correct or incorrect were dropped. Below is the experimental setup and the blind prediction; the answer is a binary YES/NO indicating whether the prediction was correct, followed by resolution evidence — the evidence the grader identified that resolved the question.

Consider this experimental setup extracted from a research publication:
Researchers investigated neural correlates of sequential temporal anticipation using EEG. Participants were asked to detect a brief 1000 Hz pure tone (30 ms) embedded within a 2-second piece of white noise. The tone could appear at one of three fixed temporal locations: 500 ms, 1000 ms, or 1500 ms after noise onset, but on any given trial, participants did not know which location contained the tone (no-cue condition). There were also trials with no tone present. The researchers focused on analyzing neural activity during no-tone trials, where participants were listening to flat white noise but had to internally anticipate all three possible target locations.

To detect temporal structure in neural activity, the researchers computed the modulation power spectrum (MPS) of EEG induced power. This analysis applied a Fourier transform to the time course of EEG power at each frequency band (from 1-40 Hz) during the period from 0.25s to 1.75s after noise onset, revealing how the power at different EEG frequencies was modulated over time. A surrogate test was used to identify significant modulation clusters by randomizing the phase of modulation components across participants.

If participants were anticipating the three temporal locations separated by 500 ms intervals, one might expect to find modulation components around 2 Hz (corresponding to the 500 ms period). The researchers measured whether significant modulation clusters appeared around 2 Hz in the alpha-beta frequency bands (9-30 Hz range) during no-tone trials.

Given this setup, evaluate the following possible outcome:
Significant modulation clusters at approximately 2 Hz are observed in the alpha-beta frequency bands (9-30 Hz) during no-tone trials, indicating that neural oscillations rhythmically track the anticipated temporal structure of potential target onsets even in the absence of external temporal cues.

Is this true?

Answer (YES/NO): YES